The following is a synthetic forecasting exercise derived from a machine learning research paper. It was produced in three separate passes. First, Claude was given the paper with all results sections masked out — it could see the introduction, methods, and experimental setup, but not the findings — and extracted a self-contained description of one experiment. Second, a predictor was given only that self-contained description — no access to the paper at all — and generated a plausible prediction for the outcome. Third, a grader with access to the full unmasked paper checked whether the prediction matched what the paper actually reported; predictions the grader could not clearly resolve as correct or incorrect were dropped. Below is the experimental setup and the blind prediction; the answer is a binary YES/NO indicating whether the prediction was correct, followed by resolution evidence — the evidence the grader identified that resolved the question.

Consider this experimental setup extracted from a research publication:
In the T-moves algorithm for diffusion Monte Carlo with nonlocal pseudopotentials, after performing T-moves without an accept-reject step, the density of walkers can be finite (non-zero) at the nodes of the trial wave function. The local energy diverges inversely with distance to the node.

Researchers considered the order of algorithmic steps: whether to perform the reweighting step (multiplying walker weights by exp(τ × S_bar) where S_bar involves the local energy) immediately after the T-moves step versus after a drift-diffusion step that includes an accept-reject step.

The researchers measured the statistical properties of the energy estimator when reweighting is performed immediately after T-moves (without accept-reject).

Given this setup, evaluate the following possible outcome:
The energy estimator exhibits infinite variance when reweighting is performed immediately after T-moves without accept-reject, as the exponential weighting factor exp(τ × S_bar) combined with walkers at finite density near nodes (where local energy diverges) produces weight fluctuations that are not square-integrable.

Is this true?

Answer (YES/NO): YES